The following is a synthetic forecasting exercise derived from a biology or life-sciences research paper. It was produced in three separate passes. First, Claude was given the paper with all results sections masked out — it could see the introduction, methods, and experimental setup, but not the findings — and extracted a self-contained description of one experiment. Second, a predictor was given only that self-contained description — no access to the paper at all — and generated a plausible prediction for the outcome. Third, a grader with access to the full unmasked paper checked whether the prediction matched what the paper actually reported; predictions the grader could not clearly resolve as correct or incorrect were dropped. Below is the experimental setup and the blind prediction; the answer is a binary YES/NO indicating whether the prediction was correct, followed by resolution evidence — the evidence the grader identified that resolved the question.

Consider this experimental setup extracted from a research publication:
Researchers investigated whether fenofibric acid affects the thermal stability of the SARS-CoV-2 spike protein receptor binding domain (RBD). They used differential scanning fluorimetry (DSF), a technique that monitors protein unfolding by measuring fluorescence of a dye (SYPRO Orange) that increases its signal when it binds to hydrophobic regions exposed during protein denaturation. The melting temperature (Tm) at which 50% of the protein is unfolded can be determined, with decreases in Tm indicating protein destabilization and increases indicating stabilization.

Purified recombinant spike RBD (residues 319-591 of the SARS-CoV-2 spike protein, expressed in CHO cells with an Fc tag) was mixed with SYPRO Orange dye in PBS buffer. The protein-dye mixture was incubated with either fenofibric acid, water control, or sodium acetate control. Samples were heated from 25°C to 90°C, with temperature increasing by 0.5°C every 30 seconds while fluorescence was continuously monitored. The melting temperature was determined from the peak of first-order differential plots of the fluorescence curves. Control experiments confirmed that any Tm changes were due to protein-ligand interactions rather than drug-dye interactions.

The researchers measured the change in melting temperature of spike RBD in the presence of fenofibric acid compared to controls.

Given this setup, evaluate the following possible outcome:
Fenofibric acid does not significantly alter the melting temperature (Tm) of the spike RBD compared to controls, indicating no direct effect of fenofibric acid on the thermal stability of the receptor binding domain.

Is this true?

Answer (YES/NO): NO